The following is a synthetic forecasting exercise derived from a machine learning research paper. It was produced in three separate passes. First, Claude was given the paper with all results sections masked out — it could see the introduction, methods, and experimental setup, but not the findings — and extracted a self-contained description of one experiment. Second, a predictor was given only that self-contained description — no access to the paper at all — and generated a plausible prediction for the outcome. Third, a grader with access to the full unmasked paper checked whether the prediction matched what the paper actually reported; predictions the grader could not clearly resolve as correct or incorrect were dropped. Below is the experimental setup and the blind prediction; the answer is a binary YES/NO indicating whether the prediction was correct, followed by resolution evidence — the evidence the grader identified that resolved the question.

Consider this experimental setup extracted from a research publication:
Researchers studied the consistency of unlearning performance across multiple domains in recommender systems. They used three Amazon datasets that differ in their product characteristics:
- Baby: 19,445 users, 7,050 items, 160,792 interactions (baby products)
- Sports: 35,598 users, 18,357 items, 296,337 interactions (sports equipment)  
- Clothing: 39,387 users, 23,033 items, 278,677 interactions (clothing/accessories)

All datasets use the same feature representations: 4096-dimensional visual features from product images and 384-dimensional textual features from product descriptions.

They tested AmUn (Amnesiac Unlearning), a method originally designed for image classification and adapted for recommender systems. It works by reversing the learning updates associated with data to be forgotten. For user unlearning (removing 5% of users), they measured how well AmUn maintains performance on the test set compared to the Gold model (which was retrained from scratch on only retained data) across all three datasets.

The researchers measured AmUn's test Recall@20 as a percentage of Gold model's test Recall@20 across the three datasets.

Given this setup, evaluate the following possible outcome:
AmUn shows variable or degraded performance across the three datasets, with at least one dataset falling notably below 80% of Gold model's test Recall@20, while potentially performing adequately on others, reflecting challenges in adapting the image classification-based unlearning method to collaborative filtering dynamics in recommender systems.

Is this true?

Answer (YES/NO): NO